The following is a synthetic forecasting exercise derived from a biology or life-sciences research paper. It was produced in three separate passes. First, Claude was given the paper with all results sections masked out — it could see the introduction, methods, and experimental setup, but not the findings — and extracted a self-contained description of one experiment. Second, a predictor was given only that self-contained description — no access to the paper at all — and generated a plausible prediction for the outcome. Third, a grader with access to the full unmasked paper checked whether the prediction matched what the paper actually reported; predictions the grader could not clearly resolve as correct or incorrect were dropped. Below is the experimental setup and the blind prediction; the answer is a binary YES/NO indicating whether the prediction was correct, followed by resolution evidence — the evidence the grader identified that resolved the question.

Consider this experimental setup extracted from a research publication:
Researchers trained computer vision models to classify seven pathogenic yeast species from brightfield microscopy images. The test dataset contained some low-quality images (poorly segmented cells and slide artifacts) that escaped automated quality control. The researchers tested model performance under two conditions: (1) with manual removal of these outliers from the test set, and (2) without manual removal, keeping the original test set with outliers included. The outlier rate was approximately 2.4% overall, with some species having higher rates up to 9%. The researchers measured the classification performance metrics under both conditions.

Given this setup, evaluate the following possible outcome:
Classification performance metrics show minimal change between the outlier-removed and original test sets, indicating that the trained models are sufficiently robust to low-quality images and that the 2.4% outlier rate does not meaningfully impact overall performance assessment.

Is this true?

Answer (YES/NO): YES